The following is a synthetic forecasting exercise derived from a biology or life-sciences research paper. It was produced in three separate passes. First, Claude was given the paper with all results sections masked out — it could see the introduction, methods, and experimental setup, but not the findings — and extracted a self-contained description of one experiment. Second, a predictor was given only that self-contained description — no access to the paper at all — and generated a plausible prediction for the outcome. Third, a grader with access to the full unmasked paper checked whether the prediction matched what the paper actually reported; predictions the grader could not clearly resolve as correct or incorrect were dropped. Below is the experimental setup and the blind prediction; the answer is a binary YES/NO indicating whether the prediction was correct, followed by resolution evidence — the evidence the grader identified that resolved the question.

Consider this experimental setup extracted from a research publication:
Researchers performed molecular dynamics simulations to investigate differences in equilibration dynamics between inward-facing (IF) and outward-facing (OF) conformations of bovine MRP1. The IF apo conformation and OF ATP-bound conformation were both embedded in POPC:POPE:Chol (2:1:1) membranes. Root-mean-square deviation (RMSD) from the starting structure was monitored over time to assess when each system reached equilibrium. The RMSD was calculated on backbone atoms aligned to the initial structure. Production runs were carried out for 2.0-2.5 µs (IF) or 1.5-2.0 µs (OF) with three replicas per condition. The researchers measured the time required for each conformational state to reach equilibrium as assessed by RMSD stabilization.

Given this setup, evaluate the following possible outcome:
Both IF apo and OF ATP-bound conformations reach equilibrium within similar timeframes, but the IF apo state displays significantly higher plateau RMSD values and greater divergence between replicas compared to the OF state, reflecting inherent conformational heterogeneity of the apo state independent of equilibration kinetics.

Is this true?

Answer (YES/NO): NO